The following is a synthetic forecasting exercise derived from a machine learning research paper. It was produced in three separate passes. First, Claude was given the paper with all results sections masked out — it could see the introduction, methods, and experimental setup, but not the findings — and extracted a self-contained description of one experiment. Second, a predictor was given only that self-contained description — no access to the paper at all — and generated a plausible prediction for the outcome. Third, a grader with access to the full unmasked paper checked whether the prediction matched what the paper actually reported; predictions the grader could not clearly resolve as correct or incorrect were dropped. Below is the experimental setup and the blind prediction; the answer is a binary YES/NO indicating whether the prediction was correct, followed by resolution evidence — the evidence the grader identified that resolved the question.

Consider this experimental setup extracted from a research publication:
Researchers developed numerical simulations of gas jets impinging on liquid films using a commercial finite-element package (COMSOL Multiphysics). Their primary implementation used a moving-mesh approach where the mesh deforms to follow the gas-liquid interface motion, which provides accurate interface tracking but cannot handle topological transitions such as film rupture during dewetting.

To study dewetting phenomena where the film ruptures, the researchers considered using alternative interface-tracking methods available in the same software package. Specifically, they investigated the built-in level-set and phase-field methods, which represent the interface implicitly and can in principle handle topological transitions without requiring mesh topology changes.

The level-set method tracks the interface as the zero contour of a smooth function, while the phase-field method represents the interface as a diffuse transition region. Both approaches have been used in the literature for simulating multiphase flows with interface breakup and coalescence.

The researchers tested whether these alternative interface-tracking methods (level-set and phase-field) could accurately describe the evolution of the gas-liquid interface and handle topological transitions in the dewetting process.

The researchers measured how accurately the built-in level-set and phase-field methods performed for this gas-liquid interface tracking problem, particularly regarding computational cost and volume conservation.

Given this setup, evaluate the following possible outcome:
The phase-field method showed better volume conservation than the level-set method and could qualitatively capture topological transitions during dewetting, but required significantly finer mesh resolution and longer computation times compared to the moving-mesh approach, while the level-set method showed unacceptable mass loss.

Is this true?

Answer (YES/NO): NO